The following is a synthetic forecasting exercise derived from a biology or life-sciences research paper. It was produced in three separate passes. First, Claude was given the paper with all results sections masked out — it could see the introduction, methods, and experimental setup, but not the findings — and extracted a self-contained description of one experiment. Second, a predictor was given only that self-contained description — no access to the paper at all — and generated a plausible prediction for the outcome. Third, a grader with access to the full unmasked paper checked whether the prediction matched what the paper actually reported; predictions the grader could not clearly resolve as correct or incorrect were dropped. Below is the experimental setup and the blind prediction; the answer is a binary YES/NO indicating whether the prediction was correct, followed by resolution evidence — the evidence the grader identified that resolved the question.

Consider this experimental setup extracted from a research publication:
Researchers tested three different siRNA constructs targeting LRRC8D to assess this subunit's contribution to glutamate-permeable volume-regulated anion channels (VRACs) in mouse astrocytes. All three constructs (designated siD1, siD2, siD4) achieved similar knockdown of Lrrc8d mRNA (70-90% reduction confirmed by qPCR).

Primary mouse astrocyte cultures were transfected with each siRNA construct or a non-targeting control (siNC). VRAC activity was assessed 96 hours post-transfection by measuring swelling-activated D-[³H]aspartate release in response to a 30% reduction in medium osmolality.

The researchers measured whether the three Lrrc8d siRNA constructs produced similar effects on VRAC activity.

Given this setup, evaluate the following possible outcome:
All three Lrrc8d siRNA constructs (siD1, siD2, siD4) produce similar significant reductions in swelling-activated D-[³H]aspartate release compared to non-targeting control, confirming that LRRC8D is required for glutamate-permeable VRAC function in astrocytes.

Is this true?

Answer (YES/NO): NO